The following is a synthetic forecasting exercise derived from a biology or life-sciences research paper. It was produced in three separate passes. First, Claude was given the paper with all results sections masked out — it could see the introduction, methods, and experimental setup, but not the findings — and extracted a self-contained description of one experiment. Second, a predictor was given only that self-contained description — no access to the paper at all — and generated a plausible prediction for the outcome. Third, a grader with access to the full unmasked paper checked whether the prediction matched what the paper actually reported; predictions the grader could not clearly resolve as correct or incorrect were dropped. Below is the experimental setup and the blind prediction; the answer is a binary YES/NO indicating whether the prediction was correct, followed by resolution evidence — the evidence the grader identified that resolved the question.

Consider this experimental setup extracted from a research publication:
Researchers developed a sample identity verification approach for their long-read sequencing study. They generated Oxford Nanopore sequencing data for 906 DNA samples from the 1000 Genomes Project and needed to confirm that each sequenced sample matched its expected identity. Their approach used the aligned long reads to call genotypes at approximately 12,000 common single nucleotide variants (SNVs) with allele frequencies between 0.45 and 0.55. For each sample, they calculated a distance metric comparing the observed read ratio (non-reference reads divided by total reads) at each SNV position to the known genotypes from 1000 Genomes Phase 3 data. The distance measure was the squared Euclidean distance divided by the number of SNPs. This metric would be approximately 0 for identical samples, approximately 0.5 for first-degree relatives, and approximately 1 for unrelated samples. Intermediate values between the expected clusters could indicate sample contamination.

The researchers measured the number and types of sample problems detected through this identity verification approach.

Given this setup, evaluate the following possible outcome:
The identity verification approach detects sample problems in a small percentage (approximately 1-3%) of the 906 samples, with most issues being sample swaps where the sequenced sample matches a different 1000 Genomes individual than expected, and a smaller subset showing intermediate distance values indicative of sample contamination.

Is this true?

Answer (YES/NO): NO